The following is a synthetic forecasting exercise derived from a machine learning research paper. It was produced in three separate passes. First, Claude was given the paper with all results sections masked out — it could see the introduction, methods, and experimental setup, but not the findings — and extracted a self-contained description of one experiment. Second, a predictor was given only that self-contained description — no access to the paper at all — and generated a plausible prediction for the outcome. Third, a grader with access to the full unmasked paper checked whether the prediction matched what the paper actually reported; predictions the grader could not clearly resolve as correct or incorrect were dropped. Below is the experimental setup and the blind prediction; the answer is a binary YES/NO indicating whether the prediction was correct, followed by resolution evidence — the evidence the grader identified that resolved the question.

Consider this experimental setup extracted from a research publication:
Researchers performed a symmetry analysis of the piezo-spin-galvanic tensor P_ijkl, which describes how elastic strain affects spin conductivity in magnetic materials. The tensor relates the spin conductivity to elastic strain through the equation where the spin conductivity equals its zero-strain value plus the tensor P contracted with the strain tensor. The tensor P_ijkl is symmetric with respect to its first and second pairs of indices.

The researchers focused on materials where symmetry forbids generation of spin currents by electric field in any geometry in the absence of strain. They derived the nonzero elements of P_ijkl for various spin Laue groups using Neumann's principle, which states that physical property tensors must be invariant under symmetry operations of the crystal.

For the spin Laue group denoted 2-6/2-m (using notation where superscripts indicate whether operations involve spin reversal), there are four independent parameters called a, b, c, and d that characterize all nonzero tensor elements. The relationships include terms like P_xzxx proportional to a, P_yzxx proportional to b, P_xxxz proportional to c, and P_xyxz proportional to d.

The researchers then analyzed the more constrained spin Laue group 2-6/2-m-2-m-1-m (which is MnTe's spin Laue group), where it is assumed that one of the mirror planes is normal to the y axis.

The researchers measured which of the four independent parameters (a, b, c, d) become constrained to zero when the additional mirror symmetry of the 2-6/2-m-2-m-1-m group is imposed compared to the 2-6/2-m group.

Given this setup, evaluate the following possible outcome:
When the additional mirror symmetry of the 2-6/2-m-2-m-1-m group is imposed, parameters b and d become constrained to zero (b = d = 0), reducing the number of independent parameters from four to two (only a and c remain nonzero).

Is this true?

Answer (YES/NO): NO